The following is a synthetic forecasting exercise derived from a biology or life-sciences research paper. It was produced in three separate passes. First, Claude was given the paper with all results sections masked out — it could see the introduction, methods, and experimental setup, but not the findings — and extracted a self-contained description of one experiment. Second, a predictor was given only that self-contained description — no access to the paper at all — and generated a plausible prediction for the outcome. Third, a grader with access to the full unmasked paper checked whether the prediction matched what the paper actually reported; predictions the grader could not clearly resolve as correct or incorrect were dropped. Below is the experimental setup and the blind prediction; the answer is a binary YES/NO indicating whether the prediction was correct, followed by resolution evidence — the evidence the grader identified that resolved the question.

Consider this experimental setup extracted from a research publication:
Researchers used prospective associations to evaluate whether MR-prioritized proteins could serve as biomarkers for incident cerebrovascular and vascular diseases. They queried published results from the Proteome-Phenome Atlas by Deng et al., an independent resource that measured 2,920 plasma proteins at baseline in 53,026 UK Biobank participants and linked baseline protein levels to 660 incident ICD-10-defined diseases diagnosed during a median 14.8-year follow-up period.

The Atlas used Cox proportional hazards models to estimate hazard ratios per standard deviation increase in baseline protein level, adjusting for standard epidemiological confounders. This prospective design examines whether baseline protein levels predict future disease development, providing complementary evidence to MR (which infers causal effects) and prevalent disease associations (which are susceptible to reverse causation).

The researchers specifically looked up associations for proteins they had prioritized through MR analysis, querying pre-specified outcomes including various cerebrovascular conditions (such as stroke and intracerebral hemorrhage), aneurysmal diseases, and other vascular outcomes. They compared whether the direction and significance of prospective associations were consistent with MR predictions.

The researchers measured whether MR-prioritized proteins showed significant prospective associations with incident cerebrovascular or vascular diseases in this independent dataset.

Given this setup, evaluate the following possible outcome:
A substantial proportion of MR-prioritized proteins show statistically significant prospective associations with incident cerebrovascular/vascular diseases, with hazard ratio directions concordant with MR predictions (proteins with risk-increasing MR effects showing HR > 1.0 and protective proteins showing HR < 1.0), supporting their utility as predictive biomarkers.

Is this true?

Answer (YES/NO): YES